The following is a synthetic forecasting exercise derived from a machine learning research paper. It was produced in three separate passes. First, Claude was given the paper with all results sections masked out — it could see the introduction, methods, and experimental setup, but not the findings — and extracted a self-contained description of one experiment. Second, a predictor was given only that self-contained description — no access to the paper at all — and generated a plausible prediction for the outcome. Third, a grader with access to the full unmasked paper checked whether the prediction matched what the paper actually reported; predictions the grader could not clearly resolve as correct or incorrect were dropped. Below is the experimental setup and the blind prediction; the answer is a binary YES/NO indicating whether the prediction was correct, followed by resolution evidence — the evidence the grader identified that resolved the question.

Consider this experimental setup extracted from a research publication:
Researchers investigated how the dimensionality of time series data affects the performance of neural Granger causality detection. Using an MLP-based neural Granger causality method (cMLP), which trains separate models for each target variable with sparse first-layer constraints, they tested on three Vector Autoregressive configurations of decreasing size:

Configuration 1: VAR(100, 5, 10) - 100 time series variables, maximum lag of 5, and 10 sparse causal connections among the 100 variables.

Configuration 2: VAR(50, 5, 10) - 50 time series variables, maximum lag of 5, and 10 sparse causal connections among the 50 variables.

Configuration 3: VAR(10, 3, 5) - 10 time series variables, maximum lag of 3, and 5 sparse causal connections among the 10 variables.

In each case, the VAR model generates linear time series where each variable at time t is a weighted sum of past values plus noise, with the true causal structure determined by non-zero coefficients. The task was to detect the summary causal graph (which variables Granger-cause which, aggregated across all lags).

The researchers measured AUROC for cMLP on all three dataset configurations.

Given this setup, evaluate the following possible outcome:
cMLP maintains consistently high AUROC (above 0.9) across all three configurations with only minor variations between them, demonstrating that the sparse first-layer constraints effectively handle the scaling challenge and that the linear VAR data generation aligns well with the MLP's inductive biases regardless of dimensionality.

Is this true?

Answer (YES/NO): NO